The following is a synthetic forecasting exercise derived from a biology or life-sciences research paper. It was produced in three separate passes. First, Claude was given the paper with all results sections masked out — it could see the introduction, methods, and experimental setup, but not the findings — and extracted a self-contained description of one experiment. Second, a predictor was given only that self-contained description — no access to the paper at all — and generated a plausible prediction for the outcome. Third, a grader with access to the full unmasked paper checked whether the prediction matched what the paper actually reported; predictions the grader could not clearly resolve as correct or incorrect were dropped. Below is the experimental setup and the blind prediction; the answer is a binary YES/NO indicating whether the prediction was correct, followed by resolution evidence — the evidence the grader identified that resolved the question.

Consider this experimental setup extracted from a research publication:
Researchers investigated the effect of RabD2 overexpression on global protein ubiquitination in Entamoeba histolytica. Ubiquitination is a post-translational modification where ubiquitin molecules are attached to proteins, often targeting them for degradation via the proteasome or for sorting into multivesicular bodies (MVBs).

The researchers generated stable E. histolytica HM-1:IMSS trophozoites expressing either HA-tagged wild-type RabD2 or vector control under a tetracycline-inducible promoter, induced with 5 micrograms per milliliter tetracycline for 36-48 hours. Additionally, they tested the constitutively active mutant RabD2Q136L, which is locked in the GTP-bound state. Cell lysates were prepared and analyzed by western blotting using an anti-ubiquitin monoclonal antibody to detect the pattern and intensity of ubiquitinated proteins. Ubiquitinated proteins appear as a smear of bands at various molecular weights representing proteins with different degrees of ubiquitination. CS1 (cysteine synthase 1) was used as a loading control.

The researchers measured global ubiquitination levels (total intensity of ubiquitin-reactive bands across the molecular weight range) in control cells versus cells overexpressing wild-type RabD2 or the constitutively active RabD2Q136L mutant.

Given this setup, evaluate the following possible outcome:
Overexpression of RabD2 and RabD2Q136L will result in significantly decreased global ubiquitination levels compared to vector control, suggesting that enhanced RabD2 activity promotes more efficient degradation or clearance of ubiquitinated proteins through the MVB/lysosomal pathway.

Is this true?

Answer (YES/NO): NO